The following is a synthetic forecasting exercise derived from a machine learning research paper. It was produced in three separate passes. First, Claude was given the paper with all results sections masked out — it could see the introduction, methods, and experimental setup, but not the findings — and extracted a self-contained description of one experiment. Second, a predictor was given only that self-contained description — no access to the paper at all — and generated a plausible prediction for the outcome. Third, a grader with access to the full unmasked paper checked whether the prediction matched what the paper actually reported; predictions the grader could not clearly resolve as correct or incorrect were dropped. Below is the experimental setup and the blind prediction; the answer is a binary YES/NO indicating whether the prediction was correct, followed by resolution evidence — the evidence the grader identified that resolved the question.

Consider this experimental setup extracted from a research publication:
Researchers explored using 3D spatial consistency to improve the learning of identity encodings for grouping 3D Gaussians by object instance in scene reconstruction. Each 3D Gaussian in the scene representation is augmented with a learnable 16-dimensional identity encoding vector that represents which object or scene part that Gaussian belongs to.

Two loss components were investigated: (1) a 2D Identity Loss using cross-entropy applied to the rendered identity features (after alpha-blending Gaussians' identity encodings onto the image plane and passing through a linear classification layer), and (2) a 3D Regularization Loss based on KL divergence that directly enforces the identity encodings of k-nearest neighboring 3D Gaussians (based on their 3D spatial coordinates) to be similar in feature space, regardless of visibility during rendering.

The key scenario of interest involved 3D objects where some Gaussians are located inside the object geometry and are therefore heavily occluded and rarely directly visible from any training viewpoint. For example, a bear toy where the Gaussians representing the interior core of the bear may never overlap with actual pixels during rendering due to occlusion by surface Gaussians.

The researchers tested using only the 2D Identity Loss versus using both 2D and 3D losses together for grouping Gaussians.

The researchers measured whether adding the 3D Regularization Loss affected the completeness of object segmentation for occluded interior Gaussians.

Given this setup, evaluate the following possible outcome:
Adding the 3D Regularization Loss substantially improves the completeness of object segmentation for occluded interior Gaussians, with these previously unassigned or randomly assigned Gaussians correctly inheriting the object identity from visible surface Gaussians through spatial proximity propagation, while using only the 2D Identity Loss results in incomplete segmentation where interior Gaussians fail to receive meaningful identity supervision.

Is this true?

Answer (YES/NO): YES